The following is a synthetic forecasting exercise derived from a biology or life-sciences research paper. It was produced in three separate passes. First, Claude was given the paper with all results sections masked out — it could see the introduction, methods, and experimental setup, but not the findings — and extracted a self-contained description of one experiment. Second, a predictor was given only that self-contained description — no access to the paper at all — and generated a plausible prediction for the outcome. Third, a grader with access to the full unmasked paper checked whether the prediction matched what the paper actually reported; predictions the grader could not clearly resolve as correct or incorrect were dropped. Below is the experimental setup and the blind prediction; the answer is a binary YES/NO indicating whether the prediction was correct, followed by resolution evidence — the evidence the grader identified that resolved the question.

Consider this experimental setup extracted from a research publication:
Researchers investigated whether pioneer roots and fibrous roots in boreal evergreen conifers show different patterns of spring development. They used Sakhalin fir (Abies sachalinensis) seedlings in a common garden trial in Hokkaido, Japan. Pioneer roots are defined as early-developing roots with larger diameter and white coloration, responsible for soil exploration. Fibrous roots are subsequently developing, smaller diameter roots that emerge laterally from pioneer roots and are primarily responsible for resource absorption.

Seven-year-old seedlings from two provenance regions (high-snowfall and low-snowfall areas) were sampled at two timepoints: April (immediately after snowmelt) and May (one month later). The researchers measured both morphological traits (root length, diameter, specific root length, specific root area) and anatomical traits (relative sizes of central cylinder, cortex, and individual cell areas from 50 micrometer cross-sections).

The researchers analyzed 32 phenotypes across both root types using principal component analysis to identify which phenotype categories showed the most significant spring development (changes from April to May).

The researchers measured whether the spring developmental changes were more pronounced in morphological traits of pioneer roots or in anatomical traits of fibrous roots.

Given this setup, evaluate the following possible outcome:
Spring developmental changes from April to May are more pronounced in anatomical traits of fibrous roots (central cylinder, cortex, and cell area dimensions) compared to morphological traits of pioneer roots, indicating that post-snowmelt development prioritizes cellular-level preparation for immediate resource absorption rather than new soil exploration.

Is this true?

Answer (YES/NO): YES